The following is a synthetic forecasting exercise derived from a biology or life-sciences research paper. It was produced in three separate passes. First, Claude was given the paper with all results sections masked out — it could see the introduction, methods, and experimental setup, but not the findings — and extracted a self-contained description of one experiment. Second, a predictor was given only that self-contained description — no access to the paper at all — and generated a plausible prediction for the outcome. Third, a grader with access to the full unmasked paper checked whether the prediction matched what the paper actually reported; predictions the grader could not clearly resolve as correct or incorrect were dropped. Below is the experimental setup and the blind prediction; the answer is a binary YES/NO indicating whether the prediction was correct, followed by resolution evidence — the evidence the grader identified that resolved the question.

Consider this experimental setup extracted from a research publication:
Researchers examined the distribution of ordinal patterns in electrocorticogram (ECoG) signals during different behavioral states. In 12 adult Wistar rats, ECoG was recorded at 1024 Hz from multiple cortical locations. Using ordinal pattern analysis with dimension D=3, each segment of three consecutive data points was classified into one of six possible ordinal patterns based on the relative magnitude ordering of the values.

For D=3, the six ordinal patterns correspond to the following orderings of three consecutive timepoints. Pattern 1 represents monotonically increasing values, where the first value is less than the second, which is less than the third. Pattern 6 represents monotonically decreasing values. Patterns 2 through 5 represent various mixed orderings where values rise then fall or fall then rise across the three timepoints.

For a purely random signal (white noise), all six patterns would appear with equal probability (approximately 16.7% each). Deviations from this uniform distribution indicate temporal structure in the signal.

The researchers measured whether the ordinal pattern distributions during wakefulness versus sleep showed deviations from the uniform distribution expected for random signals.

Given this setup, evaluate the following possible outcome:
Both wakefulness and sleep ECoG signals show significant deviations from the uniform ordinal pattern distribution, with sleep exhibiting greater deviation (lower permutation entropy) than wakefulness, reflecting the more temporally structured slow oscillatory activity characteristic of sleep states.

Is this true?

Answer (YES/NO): NO